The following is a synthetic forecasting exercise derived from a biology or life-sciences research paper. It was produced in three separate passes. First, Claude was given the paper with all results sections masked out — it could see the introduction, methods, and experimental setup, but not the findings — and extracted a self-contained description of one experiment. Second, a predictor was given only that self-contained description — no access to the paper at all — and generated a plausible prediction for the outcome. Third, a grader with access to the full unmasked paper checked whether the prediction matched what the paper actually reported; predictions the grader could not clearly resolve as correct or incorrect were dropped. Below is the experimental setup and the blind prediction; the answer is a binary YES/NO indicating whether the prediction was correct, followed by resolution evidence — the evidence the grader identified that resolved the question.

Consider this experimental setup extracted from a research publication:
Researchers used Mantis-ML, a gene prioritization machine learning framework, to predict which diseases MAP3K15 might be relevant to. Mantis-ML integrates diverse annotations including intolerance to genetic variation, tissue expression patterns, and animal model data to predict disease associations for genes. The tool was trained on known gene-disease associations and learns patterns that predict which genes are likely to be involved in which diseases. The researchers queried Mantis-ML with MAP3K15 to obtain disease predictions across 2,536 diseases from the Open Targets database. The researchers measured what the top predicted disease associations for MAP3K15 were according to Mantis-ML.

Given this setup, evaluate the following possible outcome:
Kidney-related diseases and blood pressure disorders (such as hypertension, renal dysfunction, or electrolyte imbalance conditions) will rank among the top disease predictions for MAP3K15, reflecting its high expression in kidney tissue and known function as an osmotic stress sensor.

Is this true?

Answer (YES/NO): NO